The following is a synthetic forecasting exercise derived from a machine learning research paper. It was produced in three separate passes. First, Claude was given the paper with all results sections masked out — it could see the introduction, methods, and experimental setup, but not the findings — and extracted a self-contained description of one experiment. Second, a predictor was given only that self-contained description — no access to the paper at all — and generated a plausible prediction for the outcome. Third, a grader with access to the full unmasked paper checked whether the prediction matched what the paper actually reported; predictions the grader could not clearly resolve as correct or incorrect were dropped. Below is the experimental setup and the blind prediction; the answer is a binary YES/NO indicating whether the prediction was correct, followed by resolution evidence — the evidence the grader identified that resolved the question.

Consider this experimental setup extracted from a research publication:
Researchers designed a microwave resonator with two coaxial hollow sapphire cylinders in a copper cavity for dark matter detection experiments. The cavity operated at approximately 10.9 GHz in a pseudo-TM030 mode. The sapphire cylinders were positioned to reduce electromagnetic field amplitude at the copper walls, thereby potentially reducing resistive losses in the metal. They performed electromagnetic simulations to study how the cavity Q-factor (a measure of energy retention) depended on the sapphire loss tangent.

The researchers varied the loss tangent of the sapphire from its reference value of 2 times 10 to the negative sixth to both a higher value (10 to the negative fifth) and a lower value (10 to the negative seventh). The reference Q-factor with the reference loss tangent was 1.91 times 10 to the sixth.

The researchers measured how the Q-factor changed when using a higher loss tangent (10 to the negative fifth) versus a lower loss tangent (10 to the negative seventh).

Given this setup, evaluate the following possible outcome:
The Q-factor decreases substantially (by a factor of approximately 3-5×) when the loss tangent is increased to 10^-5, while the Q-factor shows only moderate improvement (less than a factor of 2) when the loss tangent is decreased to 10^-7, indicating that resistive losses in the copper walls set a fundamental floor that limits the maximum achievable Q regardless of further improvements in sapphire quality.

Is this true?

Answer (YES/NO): NO